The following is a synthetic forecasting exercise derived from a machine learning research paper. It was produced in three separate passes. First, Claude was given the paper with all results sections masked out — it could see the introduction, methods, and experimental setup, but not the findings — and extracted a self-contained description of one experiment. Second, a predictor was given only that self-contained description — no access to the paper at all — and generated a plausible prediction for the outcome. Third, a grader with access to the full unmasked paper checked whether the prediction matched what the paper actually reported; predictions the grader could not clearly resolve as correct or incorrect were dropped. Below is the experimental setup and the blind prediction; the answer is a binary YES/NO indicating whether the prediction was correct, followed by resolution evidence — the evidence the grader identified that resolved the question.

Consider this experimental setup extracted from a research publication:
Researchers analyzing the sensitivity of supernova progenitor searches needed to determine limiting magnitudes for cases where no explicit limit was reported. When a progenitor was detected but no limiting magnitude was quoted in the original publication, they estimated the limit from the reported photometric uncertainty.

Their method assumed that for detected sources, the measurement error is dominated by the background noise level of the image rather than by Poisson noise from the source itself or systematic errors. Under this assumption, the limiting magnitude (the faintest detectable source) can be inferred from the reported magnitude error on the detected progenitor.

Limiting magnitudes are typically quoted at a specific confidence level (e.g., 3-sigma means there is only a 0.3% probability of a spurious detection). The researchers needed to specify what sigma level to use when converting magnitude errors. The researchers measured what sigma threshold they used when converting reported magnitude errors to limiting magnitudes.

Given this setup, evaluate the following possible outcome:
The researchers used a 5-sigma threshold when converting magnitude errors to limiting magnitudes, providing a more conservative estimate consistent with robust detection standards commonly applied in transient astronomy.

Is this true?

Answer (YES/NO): NO